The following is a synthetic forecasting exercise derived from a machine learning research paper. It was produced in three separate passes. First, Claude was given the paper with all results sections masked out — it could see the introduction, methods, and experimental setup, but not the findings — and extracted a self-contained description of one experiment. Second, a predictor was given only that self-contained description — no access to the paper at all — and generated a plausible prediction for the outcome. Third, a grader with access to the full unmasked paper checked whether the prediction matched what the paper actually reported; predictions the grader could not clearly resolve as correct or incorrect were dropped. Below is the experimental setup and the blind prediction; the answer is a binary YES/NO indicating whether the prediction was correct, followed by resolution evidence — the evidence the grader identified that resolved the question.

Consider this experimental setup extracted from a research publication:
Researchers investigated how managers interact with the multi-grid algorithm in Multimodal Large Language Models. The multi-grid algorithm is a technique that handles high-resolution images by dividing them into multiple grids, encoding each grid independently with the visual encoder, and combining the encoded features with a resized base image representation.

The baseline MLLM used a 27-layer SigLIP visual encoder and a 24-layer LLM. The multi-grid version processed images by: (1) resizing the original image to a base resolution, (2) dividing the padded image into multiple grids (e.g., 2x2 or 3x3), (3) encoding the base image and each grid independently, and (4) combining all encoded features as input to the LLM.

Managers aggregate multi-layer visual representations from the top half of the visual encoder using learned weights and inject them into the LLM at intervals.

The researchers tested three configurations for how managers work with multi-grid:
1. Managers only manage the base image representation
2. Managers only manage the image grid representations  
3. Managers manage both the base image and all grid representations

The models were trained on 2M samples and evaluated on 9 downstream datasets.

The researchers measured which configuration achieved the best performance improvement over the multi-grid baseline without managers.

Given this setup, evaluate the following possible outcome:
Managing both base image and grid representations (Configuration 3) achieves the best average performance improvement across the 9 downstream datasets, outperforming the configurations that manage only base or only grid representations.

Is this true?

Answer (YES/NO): YES